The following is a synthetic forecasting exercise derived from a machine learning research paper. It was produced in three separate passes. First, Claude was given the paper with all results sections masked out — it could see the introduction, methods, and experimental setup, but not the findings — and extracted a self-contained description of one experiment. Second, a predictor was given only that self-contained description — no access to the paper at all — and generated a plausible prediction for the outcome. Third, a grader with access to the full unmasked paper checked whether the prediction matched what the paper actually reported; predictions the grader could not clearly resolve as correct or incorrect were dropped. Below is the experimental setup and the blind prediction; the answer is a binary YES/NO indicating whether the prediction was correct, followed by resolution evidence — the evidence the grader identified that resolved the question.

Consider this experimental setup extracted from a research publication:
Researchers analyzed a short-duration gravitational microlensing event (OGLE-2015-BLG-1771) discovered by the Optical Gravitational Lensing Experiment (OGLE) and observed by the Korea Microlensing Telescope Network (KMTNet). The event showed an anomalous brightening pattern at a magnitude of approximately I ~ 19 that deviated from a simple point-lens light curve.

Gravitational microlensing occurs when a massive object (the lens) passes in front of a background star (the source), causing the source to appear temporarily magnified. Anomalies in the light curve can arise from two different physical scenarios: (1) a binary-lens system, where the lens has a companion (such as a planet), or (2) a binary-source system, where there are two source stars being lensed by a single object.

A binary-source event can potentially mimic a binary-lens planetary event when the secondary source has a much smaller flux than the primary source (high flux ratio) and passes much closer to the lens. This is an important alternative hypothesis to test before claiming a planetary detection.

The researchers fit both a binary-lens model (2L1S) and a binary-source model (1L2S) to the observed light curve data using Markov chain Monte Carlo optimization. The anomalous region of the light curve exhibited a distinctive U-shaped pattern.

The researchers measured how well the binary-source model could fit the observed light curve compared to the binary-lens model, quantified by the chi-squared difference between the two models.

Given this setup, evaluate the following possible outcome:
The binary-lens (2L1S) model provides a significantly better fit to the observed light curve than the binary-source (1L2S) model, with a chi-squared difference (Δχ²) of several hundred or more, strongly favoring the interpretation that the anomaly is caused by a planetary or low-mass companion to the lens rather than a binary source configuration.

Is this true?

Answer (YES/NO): NO